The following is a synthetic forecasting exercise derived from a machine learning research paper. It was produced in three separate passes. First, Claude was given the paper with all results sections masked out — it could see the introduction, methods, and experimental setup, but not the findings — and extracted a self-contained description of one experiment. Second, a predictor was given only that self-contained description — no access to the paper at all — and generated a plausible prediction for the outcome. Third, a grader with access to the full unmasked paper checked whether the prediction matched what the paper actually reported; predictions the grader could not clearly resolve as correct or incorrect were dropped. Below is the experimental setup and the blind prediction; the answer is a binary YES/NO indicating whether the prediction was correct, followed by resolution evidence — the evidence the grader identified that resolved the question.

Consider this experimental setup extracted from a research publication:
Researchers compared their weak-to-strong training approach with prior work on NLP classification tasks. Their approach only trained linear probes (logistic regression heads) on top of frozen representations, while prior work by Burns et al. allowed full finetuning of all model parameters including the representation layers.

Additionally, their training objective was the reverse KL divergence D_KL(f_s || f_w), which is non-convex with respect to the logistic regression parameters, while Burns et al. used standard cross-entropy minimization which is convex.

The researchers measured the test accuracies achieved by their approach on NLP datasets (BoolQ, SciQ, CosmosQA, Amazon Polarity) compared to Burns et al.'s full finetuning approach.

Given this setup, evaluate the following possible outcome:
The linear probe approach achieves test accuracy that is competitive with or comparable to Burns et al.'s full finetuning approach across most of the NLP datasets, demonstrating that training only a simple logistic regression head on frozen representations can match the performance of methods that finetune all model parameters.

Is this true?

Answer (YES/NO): NO